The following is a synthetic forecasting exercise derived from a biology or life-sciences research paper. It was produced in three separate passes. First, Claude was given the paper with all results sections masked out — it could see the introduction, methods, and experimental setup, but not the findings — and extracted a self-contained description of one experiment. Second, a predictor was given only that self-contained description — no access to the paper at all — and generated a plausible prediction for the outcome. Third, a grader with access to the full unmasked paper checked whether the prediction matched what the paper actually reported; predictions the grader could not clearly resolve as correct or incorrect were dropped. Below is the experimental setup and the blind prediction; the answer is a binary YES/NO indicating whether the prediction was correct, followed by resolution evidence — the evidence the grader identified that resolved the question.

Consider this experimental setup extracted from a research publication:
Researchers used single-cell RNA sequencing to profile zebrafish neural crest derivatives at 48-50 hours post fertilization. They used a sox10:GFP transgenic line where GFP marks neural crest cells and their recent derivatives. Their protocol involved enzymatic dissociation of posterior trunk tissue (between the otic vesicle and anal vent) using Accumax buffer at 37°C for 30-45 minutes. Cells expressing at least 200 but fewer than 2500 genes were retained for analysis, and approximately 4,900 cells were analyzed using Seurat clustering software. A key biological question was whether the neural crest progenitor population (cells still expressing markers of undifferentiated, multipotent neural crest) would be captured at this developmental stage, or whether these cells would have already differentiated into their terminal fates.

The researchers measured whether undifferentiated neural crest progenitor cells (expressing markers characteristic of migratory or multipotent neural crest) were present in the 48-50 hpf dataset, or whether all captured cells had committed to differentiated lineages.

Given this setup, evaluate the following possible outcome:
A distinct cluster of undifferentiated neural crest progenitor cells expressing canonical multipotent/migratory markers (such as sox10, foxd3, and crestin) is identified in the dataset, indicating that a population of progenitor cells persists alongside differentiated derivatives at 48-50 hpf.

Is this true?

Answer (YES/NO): YES